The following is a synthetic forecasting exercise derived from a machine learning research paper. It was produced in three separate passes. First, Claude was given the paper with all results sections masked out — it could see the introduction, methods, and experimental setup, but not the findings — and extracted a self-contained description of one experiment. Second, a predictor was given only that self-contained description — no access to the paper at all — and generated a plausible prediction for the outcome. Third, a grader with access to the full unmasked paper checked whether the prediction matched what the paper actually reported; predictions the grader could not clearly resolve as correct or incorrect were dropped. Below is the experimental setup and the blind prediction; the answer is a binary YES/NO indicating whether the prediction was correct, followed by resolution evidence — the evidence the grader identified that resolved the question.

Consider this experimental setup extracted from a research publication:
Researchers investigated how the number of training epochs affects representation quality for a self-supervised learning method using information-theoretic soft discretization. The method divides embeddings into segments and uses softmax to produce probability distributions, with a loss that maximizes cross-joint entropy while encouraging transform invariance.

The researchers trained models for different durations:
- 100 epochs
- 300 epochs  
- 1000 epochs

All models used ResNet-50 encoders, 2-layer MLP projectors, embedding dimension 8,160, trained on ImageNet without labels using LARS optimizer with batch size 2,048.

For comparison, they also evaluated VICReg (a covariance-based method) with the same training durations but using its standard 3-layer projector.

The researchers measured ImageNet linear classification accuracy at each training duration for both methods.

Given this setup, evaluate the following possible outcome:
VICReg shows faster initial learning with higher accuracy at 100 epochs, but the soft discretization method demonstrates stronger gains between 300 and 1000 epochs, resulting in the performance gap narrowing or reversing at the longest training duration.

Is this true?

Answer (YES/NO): NO